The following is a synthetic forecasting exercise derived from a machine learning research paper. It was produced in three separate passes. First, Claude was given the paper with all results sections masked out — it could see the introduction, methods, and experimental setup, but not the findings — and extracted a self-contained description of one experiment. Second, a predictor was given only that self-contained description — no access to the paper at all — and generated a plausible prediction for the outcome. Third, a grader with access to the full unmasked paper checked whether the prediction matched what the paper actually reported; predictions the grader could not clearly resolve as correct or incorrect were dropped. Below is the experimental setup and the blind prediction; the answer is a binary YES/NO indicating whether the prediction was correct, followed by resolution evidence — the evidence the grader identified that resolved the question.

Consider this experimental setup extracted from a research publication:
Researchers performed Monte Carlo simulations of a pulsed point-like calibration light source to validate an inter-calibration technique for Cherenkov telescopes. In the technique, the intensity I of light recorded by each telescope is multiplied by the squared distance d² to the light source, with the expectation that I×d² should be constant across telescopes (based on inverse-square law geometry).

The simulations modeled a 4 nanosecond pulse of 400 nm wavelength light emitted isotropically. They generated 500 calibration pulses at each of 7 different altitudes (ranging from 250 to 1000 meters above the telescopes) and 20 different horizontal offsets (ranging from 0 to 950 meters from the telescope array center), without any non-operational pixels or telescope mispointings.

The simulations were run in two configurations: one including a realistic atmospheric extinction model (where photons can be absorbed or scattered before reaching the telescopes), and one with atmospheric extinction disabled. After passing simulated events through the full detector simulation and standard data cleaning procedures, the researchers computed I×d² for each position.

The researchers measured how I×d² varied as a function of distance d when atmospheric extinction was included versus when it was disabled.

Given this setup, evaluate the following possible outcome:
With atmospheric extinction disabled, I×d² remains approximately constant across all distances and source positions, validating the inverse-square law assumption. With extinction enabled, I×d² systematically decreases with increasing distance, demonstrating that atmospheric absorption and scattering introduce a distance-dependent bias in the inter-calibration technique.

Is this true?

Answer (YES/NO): YES